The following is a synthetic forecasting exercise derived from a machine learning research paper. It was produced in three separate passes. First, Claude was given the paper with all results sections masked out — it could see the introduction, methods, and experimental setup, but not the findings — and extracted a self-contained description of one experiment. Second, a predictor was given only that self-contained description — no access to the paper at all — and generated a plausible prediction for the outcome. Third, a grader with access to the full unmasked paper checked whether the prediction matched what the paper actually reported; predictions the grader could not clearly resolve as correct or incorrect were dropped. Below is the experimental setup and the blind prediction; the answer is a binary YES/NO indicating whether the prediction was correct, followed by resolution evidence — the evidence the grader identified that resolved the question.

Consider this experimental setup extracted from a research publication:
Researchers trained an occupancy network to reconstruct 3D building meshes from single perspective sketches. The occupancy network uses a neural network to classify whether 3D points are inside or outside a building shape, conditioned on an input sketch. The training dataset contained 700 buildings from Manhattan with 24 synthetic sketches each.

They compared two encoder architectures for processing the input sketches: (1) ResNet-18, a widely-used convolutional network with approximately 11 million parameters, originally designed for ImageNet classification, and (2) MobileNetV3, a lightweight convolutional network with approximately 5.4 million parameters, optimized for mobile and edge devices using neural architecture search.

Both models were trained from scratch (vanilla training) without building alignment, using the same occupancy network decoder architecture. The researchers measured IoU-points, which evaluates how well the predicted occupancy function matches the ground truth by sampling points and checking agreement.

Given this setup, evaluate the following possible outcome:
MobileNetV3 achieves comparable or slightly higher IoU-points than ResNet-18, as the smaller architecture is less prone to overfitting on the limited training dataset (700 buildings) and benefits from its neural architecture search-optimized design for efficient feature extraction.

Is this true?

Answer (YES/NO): NO